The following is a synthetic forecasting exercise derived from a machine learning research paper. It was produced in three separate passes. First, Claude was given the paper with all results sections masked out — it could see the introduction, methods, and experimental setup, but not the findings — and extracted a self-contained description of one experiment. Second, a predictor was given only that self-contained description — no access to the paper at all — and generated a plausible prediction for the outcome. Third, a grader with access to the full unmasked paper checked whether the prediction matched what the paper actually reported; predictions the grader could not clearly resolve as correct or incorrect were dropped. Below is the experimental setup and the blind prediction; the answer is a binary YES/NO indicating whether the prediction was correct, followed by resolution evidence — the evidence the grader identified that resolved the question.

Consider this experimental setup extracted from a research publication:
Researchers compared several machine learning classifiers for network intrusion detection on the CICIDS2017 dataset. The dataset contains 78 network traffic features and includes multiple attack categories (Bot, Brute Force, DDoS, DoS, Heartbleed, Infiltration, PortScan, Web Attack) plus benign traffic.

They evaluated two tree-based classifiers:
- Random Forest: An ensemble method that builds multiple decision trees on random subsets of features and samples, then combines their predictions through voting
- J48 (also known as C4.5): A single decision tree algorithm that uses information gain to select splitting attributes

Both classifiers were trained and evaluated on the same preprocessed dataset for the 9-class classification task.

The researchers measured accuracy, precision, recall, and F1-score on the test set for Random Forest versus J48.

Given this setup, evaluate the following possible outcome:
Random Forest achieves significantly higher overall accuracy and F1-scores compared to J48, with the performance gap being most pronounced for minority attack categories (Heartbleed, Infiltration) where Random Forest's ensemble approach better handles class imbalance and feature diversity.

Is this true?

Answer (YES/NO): NO